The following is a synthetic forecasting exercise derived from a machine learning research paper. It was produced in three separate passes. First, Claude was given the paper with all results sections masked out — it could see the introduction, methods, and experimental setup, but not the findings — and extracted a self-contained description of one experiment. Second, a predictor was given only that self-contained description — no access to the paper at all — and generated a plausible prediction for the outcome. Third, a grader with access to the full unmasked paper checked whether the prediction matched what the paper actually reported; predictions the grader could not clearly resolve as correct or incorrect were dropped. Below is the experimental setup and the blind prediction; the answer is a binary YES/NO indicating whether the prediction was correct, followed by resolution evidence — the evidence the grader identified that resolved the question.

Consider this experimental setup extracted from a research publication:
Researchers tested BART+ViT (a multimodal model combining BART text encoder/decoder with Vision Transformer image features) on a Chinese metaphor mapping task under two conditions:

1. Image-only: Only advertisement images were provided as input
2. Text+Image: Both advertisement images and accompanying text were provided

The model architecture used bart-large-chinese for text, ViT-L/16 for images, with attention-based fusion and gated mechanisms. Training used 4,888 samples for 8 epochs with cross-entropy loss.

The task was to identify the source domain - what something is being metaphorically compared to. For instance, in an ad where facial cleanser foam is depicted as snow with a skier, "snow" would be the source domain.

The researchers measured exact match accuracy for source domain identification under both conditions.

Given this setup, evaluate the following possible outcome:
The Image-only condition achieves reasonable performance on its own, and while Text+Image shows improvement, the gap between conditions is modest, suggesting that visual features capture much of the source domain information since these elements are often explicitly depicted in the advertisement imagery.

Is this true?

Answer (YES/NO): NO